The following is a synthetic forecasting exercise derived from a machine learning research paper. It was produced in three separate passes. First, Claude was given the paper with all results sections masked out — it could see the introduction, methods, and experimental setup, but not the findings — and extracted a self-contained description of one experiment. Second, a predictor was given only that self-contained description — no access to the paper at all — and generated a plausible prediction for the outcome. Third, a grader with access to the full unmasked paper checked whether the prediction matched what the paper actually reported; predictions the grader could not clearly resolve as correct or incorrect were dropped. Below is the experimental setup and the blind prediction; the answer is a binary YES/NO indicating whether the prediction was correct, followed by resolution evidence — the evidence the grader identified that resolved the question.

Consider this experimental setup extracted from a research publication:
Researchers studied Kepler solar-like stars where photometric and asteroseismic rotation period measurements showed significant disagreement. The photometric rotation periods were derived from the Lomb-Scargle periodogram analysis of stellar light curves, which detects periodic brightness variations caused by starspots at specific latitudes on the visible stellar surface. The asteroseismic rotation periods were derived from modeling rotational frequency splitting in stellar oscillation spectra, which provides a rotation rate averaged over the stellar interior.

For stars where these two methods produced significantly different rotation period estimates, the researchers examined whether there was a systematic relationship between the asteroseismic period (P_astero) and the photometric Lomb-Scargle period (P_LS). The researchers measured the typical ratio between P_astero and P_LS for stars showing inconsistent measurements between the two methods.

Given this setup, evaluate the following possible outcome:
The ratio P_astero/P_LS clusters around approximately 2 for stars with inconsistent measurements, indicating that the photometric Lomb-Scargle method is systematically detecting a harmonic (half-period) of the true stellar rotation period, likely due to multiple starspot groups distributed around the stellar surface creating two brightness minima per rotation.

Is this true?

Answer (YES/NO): YES